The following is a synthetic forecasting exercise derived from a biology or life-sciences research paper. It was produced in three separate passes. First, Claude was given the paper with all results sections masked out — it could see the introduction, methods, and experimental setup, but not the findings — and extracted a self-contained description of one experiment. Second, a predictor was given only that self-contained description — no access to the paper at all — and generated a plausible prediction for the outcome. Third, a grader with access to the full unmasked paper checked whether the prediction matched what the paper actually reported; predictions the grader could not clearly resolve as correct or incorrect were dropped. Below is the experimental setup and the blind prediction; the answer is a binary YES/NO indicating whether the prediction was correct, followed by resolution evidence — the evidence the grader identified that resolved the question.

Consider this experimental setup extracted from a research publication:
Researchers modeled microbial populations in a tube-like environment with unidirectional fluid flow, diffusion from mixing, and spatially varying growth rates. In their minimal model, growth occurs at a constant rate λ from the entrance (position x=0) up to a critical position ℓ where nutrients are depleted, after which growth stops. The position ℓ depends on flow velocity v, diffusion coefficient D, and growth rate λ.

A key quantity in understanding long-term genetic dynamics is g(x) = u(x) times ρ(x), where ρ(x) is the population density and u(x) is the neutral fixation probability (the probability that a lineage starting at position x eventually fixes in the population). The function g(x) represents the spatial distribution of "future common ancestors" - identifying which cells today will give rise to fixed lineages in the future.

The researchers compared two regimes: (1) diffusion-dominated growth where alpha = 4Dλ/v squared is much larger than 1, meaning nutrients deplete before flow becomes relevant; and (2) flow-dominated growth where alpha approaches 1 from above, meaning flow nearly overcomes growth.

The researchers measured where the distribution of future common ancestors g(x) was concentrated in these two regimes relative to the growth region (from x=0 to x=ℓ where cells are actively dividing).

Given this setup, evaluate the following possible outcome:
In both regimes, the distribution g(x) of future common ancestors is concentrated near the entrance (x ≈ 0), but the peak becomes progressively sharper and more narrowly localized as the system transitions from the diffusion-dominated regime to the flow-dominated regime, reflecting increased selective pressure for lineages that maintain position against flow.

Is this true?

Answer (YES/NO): NO